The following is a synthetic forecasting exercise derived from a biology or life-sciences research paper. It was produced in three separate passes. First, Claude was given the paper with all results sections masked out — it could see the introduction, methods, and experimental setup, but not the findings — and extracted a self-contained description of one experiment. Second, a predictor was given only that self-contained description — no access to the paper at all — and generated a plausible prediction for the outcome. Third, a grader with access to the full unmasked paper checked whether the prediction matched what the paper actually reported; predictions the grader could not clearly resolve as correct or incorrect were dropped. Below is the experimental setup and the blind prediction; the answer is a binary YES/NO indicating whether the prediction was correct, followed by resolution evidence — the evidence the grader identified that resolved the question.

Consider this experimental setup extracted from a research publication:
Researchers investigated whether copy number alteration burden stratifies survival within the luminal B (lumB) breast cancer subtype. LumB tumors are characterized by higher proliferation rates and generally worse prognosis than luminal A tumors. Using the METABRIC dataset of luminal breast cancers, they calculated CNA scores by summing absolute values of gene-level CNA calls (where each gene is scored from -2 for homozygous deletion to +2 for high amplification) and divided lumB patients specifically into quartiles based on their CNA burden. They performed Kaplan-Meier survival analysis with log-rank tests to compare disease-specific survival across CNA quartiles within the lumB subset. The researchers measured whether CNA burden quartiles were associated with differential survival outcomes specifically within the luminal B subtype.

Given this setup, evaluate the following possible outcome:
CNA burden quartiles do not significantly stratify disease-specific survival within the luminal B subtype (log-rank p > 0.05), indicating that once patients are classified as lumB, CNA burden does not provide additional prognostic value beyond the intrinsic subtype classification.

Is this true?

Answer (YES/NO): NO